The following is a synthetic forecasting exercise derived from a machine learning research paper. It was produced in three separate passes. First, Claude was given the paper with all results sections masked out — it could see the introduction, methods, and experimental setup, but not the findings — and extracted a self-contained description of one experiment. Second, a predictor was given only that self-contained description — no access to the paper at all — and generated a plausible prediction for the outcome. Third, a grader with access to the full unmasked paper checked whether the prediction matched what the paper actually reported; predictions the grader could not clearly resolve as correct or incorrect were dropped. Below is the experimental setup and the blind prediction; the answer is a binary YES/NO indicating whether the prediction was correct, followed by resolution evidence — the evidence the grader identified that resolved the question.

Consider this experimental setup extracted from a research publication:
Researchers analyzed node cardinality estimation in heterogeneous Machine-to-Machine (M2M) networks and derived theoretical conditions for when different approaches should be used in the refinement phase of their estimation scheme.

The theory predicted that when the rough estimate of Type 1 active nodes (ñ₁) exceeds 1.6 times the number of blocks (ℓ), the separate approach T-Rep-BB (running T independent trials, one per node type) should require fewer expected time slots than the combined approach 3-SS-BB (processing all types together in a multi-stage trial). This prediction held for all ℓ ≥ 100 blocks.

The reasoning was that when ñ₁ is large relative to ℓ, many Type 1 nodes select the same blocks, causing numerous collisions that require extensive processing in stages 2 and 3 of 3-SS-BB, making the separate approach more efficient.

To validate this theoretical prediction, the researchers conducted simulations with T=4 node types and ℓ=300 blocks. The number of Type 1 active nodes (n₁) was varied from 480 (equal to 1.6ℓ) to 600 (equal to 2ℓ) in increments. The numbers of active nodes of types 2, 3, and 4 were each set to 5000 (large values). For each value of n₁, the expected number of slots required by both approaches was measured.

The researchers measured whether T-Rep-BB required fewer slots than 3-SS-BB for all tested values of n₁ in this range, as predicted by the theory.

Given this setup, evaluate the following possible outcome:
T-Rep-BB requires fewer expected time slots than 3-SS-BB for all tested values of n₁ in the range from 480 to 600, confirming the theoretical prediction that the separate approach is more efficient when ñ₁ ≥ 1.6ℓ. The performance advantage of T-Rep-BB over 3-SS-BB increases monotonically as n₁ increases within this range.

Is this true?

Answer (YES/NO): YES